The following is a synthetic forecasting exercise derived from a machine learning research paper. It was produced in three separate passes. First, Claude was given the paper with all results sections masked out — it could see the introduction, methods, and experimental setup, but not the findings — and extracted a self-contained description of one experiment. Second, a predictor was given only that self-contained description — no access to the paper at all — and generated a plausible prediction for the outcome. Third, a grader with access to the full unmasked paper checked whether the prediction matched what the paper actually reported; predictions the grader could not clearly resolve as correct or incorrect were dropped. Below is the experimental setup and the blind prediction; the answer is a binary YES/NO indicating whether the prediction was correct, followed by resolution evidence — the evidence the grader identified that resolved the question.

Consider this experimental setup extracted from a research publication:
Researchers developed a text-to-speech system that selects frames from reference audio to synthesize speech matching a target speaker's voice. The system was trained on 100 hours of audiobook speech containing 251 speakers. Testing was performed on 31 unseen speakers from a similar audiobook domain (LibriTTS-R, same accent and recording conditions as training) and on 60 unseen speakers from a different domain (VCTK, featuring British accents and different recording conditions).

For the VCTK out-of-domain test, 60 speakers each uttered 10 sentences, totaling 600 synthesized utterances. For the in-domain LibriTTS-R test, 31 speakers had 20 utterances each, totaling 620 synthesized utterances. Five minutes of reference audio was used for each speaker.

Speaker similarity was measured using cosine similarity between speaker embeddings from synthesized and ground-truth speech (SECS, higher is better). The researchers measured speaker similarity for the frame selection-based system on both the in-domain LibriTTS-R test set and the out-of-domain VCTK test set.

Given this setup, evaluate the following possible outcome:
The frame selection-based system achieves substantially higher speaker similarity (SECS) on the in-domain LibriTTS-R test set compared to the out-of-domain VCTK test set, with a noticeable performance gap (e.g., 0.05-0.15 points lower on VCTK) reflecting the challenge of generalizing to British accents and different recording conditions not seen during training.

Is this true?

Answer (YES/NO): YES